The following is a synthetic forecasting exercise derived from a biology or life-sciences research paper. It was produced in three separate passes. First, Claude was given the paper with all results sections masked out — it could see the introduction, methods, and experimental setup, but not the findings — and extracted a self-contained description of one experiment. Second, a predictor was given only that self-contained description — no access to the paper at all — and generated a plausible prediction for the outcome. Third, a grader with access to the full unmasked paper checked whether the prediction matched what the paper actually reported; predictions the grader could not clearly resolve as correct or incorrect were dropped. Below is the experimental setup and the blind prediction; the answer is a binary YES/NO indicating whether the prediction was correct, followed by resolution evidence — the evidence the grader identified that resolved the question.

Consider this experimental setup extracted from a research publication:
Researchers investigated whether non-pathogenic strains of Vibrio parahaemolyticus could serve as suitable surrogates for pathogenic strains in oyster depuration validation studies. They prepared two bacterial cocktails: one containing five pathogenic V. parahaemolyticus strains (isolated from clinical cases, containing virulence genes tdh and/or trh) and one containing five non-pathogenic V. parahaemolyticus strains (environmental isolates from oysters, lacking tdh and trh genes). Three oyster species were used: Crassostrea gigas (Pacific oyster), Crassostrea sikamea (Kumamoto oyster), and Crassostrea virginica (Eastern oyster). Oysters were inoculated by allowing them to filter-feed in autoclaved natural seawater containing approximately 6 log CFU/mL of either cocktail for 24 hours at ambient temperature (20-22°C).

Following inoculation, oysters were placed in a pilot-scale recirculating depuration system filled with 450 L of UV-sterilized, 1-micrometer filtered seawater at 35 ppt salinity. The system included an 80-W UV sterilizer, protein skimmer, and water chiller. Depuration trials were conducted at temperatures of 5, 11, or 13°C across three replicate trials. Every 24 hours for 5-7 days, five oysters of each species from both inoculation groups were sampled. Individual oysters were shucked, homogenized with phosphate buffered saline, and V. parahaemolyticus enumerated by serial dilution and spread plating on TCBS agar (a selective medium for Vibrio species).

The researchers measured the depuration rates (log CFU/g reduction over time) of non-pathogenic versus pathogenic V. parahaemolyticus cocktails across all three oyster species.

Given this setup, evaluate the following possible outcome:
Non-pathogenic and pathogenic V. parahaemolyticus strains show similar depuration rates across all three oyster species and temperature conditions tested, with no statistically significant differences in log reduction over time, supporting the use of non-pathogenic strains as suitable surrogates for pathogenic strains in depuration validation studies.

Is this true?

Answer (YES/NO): NO